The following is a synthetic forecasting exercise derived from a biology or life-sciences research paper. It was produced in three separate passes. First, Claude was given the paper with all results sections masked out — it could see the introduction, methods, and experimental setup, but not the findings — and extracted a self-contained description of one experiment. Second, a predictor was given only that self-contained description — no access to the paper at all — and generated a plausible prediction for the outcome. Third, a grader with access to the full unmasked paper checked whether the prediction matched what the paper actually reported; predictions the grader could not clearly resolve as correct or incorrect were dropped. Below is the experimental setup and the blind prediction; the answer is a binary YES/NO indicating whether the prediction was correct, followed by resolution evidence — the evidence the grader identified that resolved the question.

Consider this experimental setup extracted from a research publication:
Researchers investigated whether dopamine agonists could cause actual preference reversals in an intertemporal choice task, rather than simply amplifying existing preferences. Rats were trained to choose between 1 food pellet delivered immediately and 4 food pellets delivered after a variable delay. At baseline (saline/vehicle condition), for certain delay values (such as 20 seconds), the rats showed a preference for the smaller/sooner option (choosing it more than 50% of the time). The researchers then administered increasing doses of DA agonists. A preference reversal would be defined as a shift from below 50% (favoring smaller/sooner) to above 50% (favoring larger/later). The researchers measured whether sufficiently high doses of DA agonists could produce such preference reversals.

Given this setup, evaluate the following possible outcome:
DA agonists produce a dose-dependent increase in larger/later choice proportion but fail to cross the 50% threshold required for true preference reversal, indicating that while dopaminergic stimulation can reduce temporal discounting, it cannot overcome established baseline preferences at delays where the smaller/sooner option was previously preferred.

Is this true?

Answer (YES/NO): NO